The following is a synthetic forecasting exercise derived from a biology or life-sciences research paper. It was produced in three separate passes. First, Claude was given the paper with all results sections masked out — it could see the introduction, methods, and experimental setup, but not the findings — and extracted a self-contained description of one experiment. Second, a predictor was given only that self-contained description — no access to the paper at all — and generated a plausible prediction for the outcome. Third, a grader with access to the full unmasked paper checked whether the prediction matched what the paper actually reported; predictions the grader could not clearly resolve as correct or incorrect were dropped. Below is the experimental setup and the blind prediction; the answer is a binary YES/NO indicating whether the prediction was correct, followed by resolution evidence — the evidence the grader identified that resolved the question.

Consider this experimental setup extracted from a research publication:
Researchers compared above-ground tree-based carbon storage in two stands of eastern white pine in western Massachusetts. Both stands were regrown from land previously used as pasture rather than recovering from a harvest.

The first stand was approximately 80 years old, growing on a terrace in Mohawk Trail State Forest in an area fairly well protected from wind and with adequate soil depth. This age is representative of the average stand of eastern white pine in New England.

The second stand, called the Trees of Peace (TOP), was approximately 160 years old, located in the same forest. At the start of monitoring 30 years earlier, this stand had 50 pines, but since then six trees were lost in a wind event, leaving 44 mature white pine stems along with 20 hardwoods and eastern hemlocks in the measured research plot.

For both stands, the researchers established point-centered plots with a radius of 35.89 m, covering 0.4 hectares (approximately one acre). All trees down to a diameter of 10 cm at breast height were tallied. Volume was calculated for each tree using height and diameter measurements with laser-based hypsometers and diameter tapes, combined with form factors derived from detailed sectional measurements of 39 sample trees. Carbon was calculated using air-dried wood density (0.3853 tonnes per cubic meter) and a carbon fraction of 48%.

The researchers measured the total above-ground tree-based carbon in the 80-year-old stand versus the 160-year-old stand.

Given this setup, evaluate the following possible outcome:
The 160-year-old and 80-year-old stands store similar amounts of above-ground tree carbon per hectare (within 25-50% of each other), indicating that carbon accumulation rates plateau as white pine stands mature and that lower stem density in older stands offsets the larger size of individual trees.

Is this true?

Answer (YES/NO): NO